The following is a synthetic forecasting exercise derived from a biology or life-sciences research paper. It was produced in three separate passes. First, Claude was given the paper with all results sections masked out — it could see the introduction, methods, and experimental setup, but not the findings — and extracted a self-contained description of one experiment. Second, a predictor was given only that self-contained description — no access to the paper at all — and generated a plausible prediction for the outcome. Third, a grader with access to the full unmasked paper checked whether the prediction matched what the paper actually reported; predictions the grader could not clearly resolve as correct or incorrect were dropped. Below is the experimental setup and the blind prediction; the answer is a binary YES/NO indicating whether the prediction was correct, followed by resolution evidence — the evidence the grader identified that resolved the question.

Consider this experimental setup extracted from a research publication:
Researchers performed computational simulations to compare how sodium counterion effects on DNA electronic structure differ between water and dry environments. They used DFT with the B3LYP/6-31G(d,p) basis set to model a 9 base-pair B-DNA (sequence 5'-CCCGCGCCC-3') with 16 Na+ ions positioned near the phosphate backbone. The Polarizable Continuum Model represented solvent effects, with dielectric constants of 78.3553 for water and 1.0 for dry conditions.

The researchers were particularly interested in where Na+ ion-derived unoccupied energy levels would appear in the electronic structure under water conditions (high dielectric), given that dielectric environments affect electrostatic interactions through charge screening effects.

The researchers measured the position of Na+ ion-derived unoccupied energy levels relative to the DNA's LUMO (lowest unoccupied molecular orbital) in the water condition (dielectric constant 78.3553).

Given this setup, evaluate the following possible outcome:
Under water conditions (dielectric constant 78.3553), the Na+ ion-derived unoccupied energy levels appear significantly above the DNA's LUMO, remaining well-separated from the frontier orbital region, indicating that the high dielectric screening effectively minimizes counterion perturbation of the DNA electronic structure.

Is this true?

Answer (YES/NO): YES